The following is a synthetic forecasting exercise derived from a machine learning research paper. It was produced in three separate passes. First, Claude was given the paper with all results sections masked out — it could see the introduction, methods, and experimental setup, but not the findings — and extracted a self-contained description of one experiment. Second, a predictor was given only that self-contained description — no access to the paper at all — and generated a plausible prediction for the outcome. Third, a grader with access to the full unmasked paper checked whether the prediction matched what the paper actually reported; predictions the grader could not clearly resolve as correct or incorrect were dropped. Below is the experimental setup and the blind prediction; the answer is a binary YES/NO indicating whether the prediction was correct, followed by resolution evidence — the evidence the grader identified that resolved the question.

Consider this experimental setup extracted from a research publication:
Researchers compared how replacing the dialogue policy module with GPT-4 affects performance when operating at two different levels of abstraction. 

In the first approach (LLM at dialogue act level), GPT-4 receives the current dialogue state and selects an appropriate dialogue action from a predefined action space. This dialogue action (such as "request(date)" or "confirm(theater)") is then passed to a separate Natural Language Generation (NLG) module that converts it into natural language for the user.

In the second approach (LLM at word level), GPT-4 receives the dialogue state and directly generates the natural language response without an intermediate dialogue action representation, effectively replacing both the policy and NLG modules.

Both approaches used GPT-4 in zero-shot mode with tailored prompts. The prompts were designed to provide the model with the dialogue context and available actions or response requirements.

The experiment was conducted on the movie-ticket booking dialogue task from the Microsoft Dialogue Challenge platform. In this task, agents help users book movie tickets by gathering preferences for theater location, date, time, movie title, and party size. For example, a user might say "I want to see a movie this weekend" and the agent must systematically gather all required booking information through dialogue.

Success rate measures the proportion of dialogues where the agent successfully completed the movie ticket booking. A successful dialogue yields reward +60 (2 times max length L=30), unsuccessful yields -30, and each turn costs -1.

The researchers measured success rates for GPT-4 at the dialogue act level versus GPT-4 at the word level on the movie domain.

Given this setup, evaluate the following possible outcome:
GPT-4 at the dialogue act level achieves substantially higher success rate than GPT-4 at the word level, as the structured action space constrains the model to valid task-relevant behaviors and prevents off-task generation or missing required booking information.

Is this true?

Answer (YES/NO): YES